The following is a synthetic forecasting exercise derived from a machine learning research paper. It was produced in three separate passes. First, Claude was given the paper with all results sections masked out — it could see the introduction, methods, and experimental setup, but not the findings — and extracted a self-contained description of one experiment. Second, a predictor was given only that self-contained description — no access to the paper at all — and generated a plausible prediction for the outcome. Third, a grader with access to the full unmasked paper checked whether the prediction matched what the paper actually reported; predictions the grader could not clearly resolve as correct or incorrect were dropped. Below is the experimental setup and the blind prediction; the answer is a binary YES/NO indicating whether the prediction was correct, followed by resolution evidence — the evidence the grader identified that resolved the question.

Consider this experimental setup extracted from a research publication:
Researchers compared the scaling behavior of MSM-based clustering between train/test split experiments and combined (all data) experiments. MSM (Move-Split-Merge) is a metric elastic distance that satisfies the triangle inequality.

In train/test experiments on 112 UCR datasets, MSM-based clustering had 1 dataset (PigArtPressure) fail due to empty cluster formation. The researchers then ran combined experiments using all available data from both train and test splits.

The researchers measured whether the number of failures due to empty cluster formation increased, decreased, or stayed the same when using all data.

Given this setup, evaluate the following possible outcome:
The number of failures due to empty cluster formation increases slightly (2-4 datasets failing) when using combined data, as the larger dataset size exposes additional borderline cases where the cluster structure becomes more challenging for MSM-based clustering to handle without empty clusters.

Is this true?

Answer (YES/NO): YES